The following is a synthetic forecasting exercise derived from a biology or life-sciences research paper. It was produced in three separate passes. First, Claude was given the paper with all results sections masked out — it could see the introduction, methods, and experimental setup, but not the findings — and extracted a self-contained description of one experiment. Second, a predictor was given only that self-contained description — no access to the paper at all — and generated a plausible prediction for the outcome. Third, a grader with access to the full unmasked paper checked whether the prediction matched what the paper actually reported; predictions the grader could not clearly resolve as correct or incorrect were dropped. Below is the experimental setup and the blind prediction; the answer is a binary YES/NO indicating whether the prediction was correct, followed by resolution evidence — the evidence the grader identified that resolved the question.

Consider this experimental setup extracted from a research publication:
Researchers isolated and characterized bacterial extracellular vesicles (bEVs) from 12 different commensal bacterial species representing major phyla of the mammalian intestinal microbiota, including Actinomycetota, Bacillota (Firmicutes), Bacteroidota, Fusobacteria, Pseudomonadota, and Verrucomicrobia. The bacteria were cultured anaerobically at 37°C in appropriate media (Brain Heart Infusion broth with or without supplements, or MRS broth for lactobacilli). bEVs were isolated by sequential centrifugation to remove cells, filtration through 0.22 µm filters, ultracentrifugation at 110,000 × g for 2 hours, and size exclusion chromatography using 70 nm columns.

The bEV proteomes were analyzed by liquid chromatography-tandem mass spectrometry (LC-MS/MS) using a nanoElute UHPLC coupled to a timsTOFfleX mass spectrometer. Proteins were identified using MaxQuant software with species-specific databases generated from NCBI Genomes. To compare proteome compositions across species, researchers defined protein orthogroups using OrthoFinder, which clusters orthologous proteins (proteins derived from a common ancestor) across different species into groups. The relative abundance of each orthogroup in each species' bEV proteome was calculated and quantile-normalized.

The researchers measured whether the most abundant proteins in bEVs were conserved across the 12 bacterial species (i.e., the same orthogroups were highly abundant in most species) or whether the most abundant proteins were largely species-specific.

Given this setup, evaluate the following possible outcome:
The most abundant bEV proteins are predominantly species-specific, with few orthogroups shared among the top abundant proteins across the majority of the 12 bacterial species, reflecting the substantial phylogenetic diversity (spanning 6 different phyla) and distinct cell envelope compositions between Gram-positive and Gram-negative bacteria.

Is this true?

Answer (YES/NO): YES